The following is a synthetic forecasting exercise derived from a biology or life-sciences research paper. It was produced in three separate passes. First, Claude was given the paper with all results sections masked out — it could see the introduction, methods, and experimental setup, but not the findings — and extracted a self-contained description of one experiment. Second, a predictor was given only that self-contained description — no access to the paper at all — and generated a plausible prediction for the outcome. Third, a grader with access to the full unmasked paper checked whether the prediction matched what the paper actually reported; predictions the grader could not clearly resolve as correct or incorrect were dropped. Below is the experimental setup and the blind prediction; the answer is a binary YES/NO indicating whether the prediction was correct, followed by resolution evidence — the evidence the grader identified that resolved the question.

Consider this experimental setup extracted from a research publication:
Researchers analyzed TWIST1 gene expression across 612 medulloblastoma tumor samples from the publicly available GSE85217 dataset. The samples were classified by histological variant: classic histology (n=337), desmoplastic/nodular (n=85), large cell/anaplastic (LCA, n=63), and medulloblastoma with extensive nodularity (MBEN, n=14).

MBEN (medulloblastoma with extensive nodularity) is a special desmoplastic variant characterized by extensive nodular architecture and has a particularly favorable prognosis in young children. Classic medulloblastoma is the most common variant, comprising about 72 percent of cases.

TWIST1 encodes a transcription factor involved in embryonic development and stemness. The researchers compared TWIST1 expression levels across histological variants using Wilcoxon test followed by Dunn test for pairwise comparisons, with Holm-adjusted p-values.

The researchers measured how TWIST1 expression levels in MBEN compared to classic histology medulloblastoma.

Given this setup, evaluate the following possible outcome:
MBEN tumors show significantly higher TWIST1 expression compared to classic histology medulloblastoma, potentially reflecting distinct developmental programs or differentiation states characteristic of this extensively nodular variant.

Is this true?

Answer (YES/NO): NO